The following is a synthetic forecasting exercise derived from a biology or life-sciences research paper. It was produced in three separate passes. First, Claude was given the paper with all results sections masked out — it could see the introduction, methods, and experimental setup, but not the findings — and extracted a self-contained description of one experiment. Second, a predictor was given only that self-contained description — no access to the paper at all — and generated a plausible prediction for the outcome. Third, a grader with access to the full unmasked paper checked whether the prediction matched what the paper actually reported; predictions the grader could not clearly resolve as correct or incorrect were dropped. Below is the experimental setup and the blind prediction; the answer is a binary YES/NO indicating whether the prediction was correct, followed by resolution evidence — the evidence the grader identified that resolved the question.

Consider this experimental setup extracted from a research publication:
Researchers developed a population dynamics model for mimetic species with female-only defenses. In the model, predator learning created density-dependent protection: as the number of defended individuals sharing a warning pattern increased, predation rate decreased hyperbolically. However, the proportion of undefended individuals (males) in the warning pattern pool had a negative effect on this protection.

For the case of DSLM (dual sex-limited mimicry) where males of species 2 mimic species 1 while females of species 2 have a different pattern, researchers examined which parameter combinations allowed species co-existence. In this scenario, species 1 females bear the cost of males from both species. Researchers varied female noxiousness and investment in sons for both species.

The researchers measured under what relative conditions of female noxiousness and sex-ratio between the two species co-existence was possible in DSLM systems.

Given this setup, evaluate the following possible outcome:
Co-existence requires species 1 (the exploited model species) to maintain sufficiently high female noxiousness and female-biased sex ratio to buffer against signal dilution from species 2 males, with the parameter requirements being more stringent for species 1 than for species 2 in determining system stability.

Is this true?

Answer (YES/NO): YES